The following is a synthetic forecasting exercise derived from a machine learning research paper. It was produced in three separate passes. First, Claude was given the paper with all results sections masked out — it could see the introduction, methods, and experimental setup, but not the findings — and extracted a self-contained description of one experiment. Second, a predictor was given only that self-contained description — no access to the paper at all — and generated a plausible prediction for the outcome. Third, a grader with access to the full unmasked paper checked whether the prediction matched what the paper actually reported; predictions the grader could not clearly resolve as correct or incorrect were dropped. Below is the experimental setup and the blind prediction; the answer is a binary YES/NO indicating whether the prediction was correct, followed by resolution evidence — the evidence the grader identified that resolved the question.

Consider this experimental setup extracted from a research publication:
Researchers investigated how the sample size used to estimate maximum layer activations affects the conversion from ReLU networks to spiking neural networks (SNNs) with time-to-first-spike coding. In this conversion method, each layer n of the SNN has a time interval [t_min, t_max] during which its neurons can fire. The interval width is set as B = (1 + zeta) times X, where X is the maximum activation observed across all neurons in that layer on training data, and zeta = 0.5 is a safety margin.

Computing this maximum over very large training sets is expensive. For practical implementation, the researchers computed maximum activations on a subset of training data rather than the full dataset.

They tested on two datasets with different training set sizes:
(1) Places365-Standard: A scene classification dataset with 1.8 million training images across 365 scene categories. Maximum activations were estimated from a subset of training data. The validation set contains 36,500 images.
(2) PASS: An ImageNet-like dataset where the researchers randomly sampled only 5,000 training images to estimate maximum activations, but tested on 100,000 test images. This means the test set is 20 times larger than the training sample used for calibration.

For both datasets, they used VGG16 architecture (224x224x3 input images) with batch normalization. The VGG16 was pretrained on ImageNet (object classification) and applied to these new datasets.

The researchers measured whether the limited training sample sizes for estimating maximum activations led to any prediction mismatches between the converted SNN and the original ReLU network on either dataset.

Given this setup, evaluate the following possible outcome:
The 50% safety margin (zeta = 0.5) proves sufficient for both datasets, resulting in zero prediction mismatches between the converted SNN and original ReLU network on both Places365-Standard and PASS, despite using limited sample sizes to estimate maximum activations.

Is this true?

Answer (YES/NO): YES